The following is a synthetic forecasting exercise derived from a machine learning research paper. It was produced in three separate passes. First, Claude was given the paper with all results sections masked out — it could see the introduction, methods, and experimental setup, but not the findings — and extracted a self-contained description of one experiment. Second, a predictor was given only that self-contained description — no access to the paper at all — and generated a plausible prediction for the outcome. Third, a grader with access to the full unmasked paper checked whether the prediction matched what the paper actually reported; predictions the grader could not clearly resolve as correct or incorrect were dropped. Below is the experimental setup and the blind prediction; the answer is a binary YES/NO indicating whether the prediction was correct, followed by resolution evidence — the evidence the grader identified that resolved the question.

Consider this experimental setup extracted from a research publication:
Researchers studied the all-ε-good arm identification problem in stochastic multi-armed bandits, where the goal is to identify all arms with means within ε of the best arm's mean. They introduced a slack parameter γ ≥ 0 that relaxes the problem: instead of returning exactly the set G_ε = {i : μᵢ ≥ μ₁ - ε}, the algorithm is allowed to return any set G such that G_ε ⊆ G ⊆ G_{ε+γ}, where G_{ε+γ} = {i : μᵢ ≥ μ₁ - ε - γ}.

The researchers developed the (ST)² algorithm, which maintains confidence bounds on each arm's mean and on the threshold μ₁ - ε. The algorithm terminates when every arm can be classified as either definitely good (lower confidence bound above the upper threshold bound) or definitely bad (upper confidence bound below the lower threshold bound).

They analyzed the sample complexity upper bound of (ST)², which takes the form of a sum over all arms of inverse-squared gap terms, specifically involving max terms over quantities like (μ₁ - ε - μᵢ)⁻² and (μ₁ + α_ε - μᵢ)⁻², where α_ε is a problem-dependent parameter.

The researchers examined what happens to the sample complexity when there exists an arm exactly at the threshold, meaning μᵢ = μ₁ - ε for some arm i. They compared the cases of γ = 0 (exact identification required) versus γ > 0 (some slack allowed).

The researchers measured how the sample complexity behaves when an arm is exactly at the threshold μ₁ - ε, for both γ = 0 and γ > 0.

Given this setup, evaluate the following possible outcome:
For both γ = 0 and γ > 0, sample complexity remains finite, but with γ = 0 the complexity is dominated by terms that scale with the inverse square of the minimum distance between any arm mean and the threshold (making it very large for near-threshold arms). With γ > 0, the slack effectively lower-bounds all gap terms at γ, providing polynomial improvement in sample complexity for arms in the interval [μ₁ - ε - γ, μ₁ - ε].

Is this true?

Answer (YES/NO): NO